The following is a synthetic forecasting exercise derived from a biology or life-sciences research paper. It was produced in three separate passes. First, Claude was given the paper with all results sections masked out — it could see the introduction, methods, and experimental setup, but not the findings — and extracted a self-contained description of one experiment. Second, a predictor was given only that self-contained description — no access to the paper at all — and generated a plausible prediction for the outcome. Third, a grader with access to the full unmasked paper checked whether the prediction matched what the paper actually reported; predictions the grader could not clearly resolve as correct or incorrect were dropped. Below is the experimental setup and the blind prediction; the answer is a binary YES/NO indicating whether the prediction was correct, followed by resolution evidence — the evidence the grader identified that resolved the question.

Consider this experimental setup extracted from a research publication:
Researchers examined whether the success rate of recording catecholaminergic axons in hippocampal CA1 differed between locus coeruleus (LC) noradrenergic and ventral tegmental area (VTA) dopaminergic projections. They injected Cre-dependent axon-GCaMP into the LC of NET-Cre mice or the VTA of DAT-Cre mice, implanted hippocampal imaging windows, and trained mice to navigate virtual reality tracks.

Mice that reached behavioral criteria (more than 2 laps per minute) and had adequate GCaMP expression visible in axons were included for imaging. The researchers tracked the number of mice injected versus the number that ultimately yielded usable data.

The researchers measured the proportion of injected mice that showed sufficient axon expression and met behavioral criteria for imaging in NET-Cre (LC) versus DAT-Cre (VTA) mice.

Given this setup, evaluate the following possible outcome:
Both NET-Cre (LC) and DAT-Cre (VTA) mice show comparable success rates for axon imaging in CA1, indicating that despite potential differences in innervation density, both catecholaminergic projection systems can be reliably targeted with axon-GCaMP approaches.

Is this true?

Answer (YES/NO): NO